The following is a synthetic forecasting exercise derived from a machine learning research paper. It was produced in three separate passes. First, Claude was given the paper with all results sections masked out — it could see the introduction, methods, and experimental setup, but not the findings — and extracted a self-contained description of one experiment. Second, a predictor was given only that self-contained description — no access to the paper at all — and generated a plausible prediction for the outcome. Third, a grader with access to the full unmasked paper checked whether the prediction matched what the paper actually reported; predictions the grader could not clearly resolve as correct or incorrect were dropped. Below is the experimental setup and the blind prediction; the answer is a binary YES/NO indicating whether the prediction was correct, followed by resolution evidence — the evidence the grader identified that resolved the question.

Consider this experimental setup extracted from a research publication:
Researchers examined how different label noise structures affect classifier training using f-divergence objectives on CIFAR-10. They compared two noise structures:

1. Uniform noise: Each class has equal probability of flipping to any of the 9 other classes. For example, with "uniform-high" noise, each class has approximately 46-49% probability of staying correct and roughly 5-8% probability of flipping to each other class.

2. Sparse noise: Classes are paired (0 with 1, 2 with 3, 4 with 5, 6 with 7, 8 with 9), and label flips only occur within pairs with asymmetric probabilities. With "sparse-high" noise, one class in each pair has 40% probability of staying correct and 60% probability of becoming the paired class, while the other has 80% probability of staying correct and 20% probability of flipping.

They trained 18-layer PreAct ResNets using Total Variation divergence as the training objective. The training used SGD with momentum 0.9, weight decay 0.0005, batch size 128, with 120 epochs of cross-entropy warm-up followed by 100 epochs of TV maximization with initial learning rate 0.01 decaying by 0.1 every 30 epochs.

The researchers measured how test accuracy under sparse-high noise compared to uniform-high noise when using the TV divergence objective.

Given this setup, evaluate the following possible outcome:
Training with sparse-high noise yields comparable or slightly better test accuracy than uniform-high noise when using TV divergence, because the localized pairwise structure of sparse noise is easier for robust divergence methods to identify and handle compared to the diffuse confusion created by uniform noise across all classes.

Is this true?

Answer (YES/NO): NO